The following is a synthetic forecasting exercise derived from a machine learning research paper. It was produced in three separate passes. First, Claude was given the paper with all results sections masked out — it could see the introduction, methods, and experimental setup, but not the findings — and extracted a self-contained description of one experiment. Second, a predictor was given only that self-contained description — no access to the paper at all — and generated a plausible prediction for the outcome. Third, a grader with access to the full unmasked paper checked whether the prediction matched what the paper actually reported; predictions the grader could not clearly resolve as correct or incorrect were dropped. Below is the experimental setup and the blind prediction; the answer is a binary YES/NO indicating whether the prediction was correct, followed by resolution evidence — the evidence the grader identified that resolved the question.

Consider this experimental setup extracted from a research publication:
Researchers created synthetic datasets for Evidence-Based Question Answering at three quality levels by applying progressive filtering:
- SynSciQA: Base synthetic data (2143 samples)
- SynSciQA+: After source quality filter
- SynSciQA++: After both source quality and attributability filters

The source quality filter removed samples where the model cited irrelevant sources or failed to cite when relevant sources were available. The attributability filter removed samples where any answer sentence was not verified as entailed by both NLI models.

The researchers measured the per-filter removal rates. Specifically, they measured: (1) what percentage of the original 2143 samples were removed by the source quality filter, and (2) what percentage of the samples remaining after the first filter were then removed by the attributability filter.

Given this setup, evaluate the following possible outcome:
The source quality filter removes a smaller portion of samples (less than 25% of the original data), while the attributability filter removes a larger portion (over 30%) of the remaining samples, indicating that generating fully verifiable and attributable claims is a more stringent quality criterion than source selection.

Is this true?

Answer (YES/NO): NO